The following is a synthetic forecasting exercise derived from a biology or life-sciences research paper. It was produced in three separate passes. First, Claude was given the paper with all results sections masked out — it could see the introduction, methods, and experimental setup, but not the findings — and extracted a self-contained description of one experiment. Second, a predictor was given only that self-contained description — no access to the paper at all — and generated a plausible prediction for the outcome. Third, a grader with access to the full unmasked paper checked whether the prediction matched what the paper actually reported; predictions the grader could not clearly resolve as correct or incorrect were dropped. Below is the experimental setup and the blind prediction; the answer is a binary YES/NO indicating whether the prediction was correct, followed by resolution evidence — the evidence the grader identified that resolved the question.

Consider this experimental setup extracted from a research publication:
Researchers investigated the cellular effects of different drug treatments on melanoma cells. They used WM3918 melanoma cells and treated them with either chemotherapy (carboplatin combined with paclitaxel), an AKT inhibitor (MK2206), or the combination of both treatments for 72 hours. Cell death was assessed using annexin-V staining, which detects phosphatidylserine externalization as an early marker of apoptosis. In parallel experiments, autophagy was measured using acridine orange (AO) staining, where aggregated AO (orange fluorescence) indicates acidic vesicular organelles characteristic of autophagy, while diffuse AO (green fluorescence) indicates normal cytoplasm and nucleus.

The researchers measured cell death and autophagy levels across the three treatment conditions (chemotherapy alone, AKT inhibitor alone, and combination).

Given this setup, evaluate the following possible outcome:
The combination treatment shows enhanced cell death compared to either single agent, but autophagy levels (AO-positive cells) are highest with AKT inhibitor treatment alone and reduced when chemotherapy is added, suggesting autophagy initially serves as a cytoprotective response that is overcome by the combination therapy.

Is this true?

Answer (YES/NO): NO